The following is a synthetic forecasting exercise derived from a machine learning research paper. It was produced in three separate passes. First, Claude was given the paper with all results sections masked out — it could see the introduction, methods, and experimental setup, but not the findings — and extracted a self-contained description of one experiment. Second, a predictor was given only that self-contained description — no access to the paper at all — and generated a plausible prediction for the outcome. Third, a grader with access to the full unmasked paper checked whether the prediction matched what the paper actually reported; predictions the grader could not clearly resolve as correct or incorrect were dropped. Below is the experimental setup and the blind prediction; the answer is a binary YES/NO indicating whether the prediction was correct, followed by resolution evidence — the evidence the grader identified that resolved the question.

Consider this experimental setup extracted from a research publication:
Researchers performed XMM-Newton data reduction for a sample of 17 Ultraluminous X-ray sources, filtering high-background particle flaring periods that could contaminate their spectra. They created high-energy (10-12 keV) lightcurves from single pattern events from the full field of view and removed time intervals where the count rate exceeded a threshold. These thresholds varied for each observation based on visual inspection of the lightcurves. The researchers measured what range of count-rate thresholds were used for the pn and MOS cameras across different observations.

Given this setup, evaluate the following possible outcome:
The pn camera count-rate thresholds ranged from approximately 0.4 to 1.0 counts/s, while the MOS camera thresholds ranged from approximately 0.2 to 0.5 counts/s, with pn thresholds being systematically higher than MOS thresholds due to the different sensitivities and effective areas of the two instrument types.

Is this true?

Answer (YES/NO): NO